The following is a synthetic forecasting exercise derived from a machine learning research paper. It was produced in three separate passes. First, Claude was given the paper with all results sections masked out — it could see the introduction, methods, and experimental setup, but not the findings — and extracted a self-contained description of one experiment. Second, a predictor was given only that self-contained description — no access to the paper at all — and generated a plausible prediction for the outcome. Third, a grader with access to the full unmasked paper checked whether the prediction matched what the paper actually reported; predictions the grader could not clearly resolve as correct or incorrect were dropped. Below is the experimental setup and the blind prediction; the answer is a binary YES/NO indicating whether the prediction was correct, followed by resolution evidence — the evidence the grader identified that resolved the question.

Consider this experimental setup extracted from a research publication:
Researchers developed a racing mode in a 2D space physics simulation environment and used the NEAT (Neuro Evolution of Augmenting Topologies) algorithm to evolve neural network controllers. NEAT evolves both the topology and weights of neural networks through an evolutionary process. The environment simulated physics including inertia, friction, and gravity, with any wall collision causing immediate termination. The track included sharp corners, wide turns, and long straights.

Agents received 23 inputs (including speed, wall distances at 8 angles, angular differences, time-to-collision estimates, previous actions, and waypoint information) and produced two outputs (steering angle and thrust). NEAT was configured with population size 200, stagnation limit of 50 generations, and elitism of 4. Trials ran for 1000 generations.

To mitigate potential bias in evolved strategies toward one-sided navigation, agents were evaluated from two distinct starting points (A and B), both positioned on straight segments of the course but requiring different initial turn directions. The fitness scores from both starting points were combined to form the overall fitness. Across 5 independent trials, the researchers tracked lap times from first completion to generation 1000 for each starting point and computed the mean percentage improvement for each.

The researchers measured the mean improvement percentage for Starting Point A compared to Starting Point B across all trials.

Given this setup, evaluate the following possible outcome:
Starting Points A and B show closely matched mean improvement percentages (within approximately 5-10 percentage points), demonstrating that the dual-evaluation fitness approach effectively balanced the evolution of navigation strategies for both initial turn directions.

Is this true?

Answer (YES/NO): YES